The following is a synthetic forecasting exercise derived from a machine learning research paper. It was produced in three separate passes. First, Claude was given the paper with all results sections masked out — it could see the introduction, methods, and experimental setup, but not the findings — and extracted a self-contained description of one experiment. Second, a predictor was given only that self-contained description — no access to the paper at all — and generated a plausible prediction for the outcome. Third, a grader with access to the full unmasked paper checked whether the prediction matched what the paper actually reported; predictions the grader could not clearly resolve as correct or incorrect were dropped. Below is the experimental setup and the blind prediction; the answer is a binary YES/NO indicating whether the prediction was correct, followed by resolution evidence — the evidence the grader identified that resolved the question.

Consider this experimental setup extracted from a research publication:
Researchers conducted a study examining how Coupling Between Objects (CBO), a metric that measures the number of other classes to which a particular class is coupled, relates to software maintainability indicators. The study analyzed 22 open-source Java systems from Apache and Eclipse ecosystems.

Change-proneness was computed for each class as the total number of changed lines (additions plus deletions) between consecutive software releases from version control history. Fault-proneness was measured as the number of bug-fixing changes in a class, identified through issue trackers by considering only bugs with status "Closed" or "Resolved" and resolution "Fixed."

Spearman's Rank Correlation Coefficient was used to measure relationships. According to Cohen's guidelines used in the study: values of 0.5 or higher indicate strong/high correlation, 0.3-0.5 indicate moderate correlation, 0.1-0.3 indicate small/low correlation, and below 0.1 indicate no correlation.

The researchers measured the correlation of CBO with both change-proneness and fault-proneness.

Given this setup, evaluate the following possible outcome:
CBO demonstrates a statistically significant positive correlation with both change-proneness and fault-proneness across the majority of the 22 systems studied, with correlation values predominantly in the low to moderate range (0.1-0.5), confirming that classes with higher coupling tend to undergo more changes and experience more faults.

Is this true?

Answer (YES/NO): NO